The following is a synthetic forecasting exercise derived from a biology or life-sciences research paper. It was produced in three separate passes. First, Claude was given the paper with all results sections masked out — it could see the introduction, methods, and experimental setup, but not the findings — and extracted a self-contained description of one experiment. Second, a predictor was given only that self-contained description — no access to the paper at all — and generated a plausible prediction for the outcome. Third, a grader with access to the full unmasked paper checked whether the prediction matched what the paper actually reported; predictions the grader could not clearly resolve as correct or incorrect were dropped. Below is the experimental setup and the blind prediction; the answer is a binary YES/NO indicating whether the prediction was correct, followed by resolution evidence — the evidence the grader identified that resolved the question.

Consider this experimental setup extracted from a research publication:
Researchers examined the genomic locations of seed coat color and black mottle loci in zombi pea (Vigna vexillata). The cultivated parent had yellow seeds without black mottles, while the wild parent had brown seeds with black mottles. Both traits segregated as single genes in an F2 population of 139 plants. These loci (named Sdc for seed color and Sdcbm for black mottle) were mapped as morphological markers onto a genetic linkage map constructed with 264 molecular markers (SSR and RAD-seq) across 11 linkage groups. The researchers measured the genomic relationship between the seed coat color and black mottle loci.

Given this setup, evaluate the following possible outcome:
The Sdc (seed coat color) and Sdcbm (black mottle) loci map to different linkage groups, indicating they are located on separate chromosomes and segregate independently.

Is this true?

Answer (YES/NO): NO